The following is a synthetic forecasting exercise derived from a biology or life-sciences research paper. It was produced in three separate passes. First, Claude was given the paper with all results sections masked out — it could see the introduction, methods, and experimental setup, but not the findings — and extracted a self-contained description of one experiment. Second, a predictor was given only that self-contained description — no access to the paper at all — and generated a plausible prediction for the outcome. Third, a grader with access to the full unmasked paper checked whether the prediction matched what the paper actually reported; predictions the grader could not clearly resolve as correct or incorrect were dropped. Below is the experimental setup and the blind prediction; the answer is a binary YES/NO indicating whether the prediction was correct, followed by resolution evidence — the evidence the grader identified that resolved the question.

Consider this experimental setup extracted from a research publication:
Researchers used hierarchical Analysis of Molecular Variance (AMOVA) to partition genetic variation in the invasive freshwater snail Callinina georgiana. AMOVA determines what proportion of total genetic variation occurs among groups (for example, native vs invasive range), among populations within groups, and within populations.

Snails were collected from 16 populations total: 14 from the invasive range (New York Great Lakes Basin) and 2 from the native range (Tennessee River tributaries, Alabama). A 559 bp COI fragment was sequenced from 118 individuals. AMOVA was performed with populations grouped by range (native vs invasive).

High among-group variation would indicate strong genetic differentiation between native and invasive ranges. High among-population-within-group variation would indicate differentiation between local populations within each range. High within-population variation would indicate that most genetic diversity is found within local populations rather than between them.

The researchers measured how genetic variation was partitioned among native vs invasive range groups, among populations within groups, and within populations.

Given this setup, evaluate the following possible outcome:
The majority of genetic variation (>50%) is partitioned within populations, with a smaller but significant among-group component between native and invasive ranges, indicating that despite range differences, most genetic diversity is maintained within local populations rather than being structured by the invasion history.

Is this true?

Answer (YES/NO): YES